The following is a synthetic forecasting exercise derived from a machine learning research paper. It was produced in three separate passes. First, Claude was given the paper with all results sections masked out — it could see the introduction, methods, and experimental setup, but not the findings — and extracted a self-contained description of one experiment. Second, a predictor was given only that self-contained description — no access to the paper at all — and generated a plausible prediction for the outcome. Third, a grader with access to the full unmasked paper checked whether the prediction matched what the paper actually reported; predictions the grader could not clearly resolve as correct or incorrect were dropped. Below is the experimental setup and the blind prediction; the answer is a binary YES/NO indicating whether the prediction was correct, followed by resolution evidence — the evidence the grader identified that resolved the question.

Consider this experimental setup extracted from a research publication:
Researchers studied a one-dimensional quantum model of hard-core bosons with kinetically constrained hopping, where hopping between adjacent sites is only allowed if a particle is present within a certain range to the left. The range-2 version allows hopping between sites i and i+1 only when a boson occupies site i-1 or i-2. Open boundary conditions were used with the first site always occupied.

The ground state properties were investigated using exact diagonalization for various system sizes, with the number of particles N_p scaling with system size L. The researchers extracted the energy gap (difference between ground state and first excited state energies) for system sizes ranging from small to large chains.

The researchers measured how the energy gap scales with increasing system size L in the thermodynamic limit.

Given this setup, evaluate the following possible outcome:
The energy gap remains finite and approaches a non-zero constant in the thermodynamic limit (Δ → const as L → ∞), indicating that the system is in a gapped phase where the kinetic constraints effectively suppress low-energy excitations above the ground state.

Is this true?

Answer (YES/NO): NO